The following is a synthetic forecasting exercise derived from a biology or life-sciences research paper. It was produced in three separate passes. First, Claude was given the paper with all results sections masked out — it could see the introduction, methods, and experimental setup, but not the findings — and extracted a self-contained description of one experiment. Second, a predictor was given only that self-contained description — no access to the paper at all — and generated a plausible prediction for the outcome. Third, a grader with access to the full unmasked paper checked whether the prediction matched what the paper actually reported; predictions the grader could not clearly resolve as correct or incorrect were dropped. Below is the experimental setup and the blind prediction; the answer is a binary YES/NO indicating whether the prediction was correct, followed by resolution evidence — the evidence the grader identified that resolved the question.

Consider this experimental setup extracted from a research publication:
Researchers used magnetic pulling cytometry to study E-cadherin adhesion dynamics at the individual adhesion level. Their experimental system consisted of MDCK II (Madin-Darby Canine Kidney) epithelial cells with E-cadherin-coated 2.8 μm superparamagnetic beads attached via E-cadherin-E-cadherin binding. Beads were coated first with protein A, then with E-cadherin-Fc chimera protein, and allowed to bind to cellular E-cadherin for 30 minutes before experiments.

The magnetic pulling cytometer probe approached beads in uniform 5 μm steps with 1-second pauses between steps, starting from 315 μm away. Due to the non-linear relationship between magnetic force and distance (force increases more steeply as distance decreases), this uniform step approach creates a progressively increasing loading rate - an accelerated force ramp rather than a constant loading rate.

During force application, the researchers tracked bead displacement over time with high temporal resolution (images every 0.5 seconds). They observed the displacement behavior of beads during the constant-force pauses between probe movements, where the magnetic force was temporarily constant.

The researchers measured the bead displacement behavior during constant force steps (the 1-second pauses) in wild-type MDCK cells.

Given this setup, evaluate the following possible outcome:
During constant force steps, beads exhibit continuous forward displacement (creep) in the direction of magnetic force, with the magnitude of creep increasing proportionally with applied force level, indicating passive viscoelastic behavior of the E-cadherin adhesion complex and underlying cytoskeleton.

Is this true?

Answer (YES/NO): NO